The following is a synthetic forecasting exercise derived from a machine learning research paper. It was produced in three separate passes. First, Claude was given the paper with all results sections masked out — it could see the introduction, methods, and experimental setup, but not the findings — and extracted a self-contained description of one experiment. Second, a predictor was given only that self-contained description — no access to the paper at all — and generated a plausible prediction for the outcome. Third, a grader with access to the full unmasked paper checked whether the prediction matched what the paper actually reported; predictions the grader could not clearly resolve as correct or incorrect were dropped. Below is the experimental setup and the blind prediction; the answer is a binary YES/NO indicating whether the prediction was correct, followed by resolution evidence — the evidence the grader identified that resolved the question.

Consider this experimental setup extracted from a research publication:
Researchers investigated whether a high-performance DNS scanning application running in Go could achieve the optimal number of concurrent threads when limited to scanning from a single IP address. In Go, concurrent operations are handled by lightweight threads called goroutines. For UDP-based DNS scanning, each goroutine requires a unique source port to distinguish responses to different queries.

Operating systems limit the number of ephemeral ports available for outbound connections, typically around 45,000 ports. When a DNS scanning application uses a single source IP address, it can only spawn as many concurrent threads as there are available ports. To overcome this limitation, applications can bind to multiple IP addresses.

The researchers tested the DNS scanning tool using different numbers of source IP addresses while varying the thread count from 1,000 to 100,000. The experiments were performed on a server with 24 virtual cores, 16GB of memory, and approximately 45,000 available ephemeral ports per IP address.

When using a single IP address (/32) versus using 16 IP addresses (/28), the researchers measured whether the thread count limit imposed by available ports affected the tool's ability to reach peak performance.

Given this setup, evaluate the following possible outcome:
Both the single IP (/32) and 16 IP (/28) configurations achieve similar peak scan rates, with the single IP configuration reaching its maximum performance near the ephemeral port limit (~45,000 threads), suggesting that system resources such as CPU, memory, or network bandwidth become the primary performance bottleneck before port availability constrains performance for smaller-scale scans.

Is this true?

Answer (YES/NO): NO